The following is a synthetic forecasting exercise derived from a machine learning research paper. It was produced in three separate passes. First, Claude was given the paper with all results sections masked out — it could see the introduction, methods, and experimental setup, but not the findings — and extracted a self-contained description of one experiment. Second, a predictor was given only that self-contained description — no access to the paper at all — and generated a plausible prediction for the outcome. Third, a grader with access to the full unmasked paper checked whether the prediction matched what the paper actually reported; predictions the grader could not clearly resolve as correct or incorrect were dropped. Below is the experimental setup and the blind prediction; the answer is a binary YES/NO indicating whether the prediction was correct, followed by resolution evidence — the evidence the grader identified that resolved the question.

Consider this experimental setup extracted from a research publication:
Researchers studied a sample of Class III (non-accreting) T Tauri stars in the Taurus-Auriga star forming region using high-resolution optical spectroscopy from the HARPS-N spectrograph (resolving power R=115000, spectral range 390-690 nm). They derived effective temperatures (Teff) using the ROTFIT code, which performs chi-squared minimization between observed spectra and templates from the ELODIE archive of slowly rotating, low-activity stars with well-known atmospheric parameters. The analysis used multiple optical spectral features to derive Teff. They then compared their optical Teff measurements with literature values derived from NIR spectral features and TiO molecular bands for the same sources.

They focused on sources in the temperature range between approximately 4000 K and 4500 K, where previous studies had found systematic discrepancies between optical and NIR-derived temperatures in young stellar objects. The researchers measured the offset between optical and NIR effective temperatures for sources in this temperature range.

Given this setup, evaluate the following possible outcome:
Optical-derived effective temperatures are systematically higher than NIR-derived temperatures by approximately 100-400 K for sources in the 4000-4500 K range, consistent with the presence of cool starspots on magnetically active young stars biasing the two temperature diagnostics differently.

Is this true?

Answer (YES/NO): NO